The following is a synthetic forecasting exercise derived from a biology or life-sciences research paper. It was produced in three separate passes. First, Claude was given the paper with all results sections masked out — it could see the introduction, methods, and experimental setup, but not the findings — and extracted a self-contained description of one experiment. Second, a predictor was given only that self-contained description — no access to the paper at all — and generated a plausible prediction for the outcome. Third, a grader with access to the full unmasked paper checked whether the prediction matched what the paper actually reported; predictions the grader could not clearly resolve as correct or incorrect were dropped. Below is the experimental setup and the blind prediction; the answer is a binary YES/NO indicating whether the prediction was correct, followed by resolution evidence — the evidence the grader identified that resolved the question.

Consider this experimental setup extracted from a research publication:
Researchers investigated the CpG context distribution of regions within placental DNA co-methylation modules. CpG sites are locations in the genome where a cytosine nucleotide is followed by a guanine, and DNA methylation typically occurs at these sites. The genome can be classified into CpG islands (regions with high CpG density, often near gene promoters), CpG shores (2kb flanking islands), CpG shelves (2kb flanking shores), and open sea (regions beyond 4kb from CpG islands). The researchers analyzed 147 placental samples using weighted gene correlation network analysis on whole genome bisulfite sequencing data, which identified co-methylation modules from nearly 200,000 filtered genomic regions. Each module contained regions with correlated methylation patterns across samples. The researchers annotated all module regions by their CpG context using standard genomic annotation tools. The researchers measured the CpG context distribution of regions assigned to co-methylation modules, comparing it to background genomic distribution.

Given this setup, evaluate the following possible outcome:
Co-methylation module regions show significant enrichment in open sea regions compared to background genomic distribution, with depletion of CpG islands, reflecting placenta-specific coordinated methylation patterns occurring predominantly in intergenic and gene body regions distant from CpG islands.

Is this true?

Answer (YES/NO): YES